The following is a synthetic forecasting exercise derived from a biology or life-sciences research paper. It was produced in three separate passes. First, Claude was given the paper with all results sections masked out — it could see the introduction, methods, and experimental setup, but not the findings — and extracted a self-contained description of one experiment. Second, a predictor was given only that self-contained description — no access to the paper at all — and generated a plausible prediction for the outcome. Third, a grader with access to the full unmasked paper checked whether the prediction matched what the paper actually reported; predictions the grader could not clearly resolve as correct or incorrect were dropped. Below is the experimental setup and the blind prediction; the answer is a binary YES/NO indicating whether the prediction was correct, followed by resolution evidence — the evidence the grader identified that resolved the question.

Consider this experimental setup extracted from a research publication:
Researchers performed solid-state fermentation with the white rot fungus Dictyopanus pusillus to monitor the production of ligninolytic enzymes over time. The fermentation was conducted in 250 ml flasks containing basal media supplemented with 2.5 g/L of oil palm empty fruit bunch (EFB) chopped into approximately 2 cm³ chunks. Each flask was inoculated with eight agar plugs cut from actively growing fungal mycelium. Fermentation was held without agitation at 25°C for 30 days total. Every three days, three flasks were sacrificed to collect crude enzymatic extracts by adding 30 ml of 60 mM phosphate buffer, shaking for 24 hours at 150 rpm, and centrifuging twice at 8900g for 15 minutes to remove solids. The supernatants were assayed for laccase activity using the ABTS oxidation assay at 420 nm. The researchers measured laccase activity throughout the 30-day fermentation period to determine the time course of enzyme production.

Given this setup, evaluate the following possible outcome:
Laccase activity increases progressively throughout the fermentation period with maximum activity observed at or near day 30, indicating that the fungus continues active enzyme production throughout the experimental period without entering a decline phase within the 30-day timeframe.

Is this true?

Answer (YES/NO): NO